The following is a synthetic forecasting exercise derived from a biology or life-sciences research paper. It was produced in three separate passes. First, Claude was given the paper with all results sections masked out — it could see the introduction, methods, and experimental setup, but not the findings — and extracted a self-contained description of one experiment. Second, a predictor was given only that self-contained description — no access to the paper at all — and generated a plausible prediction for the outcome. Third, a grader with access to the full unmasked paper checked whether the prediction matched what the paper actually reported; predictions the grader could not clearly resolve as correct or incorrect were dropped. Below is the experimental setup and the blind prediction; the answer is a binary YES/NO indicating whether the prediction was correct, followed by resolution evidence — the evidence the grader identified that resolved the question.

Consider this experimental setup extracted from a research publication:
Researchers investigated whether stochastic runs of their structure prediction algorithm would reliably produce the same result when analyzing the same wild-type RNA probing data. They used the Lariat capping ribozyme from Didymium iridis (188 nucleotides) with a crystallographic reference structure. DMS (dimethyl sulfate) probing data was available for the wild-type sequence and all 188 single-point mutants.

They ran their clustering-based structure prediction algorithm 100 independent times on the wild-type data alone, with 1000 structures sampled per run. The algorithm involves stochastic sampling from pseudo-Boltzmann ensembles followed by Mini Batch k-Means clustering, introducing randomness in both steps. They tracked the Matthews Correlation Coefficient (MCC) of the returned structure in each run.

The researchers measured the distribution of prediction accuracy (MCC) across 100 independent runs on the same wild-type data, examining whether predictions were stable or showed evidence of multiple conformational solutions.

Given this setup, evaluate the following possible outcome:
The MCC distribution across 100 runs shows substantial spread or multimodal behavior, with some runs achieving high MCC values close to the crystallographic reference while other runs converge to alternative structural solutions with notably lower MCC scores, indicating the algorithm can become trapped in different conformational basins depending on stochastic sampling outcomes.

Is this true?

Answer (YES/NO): YES